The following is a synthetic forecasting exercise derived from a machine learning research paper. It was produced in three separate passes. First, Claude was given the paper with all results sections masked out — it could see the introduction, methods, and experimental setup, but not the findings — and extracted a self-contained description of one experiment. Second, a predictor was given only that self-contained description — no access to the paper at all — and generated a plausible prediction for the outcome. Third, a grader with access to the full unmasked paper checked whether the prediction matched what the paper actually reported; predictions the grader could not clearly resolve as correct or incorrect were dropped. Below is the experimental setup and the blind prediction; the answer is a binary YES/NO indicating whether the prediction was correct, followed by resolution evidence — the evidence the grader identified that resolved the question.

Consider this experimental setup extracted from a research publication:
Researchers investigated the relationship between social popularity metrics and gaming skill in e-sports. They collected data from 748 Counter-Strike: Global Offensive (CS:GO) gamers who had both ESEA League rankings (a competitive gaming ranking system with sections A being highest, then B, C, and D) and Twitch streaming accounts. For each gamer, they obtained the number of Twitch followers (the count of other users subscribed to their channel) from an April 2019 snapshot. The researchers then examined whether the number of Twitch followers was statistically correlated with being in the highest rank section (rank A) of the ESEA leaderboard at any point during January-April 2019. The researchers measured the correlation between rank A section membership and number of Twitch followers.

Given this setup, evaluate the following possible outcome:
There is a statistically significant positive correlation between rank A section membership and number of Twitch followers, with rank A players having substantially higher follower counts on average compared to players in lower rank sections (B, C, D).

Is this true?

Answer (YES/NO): NO